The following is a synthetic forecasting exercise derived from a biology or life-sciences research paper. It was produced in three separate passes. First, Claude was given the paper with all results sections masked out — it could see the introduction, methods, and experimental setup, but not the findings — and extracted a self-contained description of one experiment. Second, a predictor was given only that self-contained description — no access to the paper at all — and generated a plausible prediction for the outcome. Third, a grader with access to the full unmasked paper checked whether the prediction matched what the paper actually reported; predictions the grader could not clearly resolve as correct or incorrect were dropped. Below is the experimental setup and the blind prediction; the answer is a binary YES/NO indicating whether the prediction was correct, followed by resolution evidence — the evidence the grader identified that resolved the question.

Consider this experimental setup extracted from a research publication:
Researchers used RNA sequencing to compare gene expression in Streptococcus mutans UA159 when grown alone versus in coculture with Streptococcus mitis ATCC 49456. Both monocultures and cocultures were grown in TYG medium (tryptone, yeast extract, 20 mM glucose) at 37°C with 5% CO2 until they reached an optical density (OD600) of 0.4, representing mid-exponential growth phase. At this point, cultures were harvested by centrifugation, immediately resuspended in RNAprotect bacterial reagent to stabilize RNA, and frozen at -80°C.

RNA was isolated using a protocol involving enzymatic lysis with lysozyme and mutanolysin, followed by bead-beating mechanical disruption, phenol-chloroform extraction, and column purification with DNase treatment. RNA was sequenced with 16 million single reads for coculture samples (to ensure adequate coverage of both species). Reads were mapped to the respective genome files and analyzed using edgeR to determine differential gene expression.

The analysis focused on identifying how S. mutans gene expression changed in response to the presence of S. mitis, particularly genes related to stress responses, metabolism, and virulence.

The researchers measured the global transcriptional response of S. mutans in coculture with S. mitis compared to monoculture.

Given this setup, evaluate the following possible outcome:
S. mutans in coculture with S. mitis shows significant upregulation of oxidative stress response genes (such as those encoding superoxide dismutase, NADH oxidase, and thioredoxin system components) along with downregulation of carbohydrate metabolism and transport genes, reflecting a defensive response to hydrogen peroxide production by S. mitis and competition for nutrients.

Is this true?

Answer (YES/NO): NO